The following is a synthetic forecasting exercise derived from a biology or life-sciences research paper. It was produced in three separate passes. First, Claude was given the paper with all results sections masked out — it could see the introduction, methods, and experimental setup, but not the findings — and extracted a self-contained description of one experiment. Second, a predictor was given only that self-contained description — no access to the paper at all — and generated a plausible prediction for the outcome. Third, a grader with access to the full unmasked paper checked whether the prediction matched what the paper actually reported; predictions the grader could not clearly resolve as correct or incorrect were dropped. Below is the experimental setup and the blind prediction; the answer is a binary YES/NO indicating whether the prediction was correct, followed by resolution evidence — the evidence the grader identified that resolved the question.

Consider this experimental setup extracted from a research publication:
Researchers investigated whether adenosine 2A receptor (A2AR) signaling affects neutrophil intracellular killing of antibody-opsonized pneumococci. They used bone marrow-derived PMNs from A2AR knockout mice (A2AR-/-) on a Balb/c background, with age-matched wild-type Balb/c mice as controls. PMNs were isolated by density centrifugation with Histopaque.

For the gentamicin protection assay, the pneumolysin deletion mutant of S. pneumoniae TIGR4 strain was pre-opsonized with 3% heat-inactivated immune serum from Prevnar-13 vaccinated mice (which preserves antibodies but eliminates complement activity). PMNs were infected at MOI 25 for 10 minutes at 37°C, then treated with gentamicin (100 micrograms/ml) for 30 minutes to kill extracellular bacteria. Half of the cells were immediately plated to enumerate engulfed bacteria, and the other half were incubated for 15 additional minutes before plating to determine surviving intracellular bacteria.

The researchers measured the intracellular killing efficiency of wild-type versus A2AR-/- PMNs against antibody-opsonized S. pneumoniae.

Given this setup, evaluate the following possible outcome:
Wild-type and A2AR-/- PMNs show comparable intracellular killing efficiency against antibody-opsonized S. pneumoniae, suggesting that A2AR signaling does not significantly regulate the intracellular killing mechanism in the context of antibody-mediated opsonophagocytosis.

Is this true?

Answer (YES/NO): YES